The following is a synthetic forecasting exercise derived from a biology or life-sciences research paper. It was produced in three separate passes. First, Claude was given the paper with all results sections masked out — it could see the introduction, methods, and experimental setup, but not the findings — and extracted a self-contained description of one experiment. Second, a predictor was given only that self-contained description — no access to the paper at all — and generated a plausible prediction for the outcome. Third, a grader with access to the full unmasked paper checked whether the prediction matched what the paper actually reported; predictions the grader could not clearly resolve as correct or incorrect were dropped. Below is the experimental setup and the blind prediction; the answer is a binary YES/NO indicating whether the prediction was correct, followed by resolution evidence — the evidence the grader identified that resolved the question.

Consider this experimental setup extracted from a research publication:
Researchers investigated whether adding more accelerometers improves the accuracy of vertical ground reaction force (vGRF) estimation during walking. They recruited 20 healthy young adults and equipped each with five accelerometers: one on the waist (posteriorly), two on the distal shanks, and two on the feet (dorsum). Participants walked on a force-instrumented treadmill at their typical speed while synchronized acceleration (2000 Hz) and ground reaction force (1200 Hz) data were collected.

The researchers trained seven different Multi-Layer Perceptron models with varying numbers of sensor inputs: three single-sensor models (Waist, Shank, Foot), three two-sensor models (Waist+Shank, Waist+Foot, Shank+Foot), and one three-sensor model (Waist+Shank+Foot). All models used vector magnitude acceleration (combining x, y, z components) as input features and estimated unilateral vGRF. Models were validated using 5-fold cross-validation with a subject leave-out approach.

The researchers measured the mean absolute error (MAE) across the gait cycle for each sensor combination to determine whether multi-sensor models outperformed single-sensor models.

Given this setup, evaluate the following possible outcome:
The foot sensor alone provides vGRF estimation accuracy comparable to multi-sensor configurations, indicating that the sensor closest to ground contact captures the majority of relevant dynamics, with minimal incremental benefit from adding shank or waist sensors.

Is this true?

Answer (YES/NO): NO